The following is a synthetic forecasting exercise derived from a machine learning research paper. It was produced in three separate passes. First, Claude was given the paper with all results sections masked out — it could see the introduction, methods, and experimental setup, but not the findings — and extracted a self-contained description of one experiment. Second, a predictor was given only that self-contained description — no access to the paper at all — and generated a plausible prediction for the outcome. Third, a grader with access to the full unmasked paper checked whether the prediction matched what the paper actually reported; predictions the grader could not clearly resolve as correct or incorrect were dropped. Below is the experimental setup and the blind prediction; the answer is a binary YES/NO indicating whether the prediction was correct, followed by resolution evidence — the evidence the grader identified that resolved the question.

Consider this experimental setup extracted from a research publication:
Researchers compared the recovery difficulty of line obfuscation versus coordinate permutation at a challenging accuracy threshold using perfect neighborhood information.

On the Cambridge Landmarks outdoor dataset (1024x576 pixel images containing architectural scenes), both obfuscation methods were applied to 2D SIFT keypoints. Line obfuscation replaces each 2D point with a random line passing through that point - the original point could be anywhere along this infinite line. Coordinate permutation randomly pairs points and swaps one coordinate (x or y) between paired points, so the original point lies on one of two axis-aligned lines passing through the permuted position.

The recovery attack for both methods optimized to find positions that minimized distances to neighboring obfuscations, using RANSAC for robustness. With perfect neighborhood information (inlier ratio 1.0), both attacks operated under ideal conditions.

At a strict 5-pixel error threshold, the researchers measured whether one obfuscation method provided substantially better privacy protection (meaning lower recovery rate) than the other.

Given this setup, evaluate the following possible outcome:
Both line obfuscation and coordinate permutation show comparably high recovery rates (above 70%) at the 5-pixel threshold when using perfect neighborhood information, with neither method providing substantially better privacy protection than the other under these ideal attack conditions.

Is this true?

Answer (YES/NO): NO